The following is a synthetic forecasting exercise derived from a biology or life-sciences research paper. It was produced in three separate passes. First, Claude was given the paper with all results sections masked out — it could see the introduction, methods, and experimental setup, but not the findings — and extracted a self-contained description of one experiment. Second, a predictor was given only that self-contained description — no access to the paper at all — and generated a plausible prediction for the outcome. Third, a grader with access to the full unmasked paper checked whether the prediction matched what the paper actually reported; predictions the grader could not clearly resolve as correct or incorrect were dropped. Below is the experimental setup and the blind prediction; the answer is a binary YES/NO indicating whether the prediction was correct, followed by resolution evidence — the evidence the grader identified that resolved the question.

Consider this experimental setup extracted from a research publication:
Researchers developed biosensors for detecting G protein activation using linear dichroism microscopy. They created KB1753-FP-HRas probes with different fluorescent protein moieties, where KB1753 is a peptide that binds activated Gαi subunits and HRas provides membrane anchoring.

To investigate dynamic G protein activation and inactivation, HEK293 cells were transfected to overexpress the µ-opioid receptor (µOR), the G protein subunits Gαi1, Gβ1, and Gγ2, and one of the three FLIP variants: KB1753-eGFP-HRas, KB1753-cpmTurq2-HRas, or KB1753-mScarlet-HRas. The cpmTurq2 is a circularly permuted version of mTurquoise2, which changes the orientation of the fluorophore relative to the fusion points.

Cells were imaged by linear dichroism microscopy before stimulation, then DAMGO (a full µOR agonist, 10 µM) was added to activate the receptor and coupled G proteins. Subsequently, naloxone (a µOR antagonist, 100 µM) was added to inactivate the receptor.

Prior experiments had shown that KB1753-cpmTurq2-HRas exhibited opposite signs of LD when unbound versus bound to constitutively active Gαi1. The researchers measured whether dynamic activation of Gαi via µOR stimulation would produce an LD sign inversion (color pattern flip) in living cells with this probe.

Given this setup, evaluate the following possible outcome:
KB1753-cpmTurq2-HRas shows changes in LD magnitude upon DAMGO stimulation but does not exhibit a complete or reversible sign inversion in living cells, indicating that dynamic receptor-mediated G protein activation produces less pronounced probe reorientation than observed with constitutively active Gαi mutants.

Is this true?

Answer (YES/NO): NO